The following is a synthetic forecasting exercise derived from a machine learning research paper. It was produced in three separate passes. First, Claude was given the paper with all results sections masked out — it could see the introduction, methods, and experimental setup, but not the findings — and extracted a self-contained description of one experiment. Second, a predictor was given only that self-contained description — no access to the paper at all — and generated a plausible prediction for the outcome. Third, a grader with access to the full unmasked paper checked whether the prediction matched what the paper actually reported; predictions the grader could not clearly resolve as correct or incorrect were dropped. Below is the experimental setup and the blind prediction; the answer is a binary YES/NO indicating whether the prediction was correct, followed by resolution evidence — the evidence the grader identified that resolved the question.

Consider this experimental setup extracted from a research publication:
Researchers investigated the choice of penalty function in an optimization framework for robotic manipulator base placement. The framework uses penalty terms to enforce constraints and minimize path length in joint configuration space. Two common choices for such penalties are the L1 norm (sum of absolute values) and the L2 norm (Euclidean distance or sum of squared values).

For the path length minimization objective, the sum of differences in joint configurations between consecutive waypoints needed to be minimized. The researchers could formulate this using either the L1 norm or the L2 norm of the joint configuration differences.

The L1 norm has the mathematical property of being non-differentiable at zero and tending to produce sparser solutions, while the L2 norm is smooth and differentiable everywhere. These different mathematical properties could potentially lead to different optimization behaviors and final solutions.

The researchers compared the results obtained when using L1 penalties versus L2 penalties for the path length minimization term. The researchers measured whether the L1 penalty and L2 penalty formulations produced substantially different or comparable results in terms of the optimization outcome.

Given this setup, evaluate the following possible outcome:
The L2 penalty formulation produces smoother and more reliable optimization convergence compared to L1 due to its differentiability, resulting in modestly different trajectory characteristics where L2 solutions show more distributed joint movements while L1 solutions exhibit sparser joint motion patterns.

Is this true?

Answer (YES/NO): NO